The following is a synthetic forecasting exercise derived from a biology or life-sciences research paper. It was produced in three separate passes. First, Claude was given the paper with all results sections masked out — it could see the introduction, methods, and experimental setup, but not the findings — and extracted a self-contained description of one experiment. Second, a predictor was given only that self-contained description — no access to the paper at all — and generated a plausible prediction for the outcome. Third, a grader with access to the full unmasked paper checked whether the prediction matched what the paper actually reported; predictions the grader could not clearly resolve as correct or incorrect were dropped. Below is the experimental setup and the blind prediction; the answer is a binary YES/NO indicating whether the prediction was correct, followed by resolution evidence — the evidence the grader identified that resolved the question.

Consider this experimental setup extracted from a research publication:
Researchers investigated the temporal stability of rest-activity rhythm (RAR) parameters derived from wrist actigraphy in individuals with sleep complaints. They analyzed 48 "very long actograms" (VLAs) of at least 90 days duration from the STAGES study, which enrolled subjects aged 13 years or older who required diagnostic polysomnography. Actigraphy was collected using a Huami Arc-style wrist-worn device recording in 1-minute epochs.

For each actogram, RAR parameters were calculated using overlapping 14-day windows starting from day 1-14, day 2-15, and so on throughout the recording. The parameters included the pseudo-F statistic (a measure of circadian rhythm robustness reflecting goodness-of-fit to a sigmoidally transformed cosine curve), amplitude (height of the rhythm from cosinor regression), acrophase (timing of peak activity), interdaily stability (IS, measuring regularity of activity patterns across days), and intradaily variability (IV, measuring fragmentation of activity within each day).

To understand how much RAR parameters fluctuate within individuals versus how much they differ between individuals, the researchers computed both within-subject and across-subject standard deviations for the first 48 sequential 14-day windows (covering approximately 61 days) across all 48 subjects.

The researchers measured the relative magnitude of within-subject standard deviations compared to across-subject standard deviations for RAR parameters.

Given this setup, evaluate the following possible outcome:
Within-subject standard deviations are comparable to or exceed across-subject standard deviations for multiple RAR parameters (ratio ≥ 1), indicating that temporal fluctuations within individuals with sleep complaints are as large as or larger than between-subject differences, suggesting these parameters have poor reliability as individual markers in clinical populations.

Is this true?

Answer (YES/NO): NO